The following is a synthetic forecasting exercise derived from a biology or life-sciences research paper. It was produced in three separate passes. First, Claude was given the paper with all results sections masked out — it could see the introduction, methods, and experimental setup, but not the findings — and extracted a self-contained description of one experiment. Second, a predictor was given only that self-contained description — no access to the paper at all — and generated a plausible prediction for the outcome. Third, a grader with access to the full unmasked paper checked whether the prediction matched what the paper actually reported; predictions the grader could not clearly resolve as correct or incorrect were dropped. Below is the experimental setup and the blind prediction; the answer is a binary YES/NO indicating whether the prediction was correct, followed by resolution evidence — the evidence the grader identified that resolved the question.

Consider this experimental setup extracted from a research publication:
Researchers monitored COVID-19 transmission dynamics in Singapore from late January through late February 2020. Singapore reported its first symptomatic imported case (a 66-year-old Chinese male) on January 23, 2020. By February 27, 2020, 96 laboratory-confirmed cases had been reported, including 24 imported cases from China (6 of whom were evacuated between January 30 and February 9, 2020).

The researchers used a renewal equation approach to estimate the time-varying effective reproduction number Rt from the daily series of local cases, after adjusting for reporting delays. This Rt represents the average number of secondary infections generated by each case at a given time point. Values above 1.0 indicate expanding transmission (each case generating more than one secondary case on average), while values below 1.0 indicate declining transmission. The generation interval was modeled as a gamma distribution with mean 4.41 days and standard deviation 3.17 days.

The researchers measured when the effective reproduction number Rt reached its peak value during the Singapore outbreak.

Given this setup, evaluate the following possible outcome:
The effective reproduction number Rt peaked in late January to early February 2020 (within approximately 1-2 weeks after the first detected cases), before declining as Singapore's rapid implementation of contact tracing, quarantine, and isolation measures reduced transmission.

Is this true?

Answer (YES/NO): YES